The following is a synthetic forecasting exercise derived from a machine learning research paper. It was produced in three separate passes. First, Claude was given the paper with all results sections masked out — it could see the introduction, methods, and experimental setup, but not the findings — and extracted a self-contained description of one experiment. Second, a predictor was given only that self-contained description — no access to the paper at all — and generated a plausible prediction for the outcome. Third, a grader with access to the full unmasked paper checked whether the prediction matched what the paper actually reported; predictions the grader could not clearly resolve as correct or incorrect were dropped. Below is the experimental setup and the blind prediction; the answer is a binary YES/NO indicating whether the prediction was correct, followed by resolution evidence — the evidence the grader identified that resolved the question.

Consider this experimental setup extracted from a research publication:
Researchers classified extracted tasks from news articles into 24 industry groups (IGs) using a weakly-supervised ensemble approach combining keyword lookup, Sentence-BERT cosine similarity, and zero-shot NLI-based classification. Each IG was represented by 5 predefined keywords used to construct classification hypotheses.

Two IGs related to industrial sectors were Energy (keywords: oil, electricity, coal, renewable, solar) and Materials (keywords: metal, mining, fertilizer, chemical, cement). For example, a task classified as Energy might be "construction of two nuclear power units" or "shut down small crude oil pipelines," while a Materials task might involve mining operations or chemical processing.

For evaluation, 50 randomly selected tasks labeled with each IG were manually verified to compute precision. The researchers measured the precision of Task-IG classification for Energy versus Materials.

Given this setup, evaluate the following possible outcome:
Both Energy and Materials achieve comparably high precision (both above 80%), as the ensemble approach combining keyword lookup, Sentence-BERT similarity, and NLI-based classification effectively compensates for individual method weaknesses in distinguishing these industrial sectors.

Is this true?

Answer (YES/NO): NO